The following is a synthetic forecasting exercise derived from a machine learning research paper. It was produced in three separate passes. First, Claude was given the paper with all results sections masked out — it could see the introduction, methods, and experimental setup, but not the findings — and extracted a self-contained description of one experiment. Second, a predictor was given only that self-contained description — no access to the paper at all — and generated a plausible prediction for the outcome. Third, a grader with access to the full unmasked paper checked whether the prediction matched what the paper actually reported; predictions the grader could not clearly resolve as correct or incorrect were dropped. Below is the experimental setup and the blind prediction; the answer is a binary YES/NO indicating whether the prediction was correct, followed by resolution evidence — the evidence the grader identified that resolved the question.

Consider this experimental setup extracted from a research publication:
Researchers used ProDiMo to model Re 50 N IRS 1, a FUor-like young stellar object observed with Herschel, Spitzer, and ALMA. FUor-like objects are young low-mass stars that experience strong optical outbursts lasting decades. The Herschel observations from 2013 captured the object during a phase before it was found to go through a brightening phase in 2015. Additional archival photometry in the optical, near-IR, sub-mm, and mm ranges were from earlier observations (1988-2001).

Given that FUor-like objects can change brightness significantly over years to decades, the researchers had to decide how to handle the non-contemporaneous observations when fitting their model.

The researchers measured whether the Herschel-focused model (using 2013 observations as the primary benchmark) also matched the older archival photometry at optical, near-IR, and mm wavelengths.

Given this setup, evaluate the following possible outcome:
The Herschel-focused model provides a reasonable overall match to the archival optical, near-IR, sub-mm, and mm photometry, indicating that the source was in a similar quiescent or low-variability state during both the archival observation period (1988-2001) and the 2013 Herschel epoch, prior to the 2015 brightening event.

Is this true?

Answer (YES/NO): NO